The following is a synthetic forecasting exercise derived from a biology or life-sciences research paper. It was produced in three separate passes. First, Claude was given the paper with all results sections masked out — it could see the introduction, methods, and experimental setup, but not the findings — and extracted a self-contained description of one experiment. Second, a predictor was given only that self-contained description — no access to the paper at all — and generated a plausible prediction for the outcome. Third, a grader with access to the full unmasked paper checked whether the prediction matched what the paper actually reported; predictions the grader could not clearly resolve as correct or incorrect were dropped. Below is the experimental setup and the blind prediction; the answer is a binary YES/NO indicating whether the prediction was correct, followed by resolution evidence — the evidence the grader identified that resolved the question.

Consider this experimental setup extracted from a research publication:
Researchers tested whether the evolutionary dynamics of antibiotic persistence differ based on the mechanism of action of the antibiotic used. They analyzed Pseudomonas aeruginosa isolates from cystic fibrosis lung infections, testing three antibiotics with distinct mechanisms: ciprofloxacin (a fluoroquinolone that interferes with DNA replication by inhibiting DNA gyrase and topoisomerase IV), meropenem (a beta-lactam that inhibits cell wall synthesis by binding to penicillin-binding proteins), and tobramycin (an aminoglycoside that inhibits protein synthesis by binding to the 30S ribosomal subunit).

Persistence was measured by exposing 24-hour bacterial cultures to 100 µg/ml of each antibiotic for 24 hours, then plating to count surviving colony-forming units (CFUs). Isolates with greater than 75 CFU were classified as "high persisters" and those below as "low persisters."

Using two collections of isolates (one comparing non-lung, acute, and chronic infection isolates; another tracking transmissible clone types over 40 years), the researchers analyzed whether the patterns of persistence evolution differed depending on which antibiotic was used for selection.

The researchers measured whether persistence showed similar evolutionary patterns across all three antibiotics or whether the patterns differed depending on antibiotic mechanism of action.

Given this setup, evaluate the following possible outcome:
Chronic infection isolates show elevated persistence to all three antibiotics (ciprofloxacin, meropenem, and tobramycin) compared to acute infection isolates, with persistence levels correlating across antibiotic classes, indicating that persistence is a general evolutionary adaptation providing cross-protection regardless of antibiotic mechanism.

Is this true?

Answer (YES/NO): NO